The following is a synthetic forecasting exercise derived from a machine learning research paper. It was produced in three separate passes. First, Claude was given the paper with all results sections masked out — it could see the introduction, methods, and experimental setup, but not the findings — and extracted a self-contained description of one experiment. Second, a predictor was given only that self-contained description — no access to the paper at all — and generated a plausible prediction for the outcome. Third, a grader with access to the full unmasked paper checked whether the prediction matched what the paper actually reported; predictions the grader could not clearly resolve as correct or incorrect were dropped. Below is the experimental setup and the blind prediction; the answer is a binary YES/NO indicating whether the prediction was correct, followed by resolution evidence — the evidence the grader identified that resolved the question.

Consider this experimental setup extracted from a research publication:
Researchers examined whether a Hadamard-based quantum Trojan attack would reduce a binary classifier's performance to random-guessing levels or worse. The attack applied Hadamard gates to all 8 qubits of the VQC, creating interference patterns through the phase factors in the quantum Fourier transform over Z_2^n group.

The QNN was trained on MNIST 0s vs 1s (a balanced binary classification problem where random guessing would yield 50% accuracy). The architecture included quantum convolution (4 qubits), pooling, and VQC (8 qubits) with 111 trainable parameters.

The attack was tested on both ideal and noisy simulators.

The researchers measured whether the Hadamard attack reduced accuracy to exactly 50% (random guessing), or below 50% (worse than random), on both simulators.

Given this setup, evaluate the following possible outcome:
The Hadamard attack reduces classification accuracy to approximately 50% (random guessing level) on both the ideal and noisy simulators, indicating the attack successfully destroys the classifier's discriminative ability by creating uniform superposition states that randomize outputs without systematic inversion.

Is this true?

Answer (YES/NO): NO